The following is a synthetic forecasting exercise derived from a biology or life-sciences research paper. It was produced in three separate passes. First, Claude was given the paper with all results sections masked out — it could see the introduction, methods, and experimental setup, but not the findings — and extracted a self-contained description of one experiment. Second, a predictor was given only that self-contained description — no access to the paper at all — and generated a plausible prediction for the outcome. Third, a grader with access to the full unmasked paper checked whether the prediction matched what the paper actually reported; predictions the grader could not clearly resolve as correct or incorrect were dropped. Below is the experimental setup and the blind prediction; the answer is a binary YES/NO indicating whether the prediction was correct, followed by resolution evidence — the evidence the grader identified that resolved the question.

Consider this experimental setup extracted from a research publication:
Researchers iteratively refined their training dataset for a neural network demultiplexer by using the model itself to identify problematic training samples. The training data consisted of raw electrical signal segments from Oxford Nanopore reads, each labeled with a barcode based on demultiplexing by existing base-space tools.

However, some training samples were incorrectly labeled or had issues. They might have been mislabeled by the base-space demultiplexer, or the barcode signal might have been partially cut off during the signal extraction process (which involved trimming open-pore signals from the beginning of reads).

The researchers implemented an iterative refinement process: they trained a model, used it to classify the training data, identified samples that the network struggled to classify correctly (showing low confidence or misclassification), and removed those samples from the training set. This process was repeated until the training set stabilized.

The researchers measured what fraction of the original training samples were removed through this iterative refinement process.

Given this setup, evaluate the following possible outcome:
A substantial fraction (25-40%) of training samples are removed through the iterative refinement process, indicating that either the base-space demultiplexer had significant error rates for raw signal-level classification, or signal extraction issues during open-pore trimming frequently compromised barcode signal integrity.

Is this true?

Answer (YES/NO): NO